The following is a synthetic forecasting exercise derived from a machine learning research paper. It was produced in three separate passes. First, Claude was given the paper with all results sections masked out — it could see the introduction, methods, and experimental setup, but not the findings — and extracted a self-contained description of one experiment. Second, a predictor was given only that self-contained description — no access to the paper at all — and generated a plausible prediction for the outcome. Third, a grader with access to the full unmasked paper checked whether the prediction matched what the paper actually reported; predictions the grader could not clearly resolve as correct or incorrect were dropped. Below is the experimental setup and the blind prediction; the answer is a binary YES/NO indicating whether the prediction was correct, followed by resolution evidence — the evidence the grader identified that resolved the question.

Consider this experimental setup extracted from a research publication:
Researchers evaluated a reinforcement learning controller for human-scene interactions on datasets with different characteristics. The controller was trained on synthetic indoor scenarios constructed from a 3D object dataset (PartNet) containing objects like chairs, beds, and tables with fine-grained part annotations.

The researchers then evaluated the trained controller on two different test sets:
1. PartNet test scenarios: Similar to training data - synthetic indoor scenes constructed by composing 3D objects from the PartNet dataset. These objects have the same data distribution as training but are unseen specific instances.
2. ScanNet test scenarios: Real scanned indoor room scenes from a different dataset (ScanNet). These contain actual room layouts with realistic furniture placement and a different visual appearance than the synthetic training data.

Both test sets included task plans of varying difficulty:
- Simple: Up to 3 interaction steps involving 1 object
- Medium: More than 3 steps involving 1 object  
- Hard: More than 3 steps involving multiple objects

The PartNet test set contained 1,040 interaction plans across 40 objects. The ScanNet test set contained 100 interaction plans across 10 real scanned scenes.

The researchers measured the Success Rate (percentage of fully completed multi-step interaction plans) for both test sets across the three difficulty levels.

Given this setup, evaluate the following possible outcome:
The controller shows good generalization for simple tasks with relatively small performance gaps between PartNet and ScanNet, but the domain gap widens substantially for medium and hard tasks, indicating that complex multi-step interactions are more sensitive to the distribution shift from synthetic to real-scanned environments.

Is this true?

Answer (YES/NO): YES